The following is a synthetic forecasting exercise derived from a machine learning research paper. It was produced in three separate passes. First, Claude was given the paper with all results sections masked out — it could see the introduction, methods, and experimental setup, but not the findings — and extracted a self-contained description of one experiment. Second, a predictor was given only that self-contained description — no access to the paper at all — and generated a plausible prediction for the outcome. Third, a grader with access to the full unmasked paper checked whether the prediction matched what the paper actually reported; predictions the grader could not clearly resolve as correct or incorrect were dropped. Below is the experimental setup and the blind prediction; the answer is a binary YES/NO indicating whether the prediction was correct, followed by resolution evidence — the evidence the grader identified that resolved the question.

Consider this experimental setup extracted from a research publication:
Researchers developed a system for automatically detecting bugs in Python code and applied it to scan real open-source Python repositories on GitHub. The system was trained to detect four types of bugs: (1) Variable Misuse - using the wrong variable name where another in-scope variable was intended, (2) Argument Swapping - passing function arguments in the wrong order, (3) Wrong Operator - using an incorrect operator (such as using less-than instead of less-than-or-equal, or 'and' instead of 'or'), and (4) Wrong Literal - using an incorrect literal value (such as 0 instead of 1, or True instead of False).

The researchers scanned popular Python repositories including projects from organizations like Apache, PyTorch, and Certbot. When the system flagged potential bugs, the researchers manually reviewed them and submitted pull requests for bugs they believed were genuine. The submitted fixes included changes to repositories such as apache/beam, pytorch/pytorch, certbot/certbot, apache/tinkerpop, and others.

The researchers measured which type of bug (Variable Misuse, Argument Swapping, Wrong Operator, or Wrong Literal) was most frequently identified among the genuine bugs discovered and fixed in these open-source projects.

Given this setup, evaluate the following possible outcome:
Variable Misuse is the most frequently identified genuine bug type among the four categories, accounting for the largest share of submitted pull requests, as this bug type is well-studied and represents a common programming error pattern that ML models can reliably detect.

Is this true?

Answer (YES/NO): YES